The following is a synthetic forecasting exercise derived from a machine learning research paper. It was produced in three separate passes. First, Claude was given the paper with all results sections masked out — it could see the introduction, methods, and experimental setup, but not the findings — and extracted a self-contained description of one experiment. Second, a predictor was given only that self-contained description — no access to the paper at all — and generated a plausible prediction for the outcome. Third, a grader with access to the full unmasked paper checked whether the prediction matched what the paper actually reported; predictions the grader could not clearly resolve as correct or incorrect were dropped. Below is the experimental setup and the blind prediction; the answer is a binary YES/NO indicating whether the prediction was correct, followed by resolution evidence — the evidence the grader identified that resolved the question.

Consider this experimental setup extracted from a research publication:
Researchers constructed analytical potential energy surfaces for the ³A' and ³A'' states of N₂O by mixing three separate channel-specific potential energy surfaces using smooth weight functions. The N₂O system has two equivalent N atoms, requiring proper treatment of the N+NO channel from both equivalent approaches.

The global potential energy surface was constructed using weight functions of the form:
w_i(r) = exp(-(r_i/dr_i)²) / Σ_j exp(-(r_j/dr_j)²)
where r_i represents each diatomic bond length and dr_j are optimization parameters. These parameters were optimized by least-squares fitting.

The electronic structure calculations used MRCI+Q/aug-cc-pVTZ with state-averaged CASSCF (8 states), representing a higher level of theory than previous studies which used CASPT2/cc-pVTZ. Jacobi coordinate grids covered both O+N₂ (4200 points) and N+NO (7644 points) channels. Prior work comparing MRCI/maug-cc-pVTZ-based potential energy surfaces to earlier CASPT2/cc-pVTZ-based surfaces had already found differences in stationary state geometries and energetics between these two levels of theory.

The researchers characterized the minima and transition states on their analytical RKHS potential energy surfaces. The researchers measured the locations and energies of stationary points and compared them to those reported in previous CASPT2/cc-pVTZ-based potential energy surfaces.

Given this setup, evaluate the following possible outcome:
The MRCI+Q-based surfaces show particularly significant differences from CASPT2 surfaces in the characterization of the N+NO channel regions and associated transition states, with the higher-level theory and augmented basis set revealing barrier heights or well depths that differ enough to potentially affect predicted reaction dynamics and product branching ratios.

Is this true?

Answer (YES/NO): NO